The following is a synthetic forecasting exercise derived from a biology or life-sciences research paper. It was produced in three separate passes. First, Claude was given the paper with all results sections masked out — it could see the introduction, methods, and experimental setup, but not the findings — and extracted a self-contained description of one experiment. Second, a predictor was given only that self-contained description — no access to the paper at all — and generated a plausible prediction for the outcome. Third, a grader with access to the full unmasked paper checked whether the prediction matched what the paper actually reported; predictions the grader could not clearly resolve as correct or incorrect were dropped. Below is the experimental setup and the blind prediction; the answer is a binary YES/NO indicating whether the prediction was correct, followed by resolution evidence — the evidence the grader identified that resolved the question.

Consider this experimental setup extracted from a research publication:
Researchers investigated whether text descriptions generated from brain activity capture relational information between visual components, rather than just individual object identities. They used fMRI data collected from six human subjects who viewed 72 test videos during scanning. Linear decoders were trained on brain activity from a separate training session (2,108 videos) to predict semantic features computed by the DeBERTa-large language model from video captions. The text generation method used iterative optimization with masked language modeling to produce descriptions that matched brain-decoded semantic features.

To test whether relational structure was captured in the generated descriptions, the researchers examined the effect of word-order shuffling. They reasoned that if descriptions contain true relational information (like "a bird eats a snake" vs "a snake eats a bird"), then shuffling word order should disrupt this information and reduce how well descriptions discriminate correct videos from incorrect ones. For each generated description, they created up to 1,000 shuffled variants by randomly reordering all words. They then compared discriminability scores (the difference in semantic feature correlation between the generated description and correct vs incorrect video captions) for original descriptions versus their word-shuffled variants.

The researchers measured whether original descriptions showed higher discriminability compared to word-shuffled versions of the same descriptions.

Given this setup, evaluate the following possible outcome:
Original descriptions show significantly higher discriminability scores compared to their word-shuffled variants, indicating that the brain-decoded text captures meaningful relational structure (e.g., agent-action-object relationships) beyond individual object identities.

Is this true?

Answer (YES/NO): YES